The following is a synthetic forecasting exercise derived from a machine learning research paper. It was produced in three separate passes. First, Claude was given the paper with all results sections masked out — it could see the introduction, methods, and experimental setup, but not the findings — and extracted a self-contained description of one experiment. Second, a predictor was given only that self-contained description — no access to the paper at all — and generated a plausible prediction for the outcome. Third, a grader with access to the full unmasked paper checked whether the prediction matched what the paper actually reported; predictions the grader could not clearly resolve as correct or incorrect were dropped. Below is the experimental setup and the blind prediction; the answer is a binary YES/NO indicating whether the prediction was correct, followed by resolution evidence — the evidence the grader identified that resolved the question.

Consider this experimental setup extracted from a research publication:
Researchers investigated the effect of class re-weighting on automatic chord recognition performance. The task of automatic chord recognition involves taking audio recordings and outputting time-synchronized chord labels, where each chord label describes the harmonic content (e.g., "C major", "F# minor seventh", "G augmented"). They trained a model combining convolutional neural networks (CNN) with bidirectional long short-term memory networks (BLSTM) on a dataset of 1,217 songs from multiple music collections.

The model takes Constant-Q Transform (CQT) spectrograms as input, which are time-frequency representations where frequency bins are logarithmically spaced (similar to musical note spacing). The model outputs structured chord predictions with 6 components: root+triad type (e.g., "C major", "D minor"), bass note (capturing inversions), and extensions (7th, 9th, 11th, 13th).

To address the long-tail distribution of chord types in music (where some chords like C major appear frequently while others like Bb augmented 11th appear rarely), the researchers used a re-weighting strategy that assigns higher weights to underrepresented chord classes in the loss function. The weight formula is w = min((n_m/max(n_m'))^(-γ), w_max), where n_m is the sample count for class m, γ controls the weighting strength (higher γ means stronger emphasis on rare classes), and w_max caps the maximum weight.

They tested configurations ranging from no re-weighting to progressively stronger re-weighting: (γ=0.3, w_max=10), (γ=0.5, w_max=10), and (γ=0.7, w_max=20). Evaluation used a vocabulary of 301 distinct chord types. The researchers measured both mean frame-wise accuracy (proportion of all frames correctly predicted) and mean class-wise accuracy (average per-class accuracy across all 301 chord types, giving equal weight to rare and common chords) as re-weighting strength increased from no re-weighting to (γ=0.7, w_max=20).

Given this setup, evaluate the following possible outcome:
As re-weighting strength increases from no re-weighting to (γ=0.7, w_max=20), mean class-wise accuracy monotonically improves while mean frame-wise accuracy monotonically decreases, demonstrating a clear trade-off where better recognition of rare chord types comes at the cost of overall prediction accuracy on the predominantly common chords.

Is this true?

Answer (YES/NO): YES